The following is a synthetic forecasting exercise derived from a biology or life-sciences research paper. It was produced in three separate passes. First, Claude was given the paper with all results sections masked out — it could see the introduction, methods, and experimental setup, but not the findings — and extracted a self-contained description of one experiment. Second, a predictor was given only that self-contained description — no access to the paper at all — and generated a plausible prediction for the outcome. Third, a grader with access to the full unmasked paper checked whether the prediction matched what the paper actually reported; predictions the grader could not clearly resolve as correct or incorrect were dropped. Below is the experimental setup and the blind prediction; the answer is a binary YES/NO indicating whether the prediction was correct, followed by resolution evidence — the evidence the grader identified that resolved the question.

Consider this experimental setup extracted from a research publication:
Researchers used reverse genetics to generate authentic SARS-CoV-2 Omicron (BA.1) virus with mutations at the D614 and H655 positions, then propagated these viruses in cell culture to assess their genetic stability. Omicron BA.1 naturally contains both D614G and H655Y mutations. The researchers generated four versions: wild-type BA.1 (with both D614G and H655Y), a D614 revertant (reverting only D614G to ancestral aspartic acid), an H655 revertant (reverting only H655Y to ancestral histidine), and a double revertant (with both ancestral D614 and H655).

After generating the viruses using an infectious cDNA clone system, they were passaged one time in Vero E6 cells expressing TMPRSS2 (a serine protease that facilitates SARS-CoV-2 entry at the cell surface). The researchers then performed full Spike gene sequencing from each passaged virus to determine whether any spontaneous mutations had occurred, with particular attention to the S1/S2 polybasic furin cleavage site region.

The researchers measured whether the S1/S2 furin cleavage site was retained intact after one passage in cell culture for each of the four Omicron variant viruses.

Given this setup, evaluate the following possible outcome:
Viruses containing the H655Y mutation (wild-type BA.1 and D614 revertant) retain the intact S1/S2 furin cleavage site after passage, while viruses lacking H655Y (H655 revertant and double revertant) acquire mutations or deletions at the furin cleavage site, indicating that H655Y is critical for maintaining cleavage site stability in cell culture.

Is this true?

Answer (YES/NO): NO